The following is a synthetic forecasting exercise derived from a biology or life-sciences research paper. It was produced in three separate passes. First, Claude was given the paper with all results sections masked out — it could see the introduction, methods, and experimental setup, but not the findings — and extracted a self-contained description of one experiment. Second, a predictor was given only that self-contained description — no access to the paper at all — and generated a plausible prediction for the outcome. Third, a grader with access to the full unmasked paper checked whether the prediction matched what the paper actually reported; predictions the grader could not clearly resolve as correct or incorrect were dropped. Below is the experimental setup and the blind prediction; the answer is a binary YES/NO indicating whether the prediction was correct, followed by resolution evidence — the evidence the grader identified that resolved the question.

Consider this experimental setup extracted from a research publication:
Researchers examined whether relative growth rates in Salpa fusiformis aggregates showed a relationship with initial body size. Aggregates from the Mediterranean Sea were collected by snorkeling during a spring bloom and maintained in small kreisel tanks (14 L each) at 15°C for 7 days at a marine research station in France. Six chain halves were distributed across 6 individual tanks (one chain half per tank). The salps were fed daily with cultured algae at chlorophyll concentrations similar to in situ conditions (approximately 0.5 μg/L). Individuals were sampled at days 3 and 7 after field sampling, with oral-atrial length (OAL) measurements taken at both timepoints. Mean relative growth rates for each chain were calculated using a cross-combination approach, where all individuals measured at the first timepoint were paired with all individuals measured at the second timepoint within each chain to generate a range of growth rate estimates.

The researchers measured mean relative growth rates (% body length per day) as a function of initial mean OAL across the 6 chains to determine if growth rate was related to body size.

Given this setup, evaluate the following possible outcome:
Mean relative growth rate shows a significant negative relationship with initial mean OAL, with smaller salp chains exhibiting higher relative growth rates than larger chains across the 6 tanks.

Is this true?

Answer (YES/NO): YES